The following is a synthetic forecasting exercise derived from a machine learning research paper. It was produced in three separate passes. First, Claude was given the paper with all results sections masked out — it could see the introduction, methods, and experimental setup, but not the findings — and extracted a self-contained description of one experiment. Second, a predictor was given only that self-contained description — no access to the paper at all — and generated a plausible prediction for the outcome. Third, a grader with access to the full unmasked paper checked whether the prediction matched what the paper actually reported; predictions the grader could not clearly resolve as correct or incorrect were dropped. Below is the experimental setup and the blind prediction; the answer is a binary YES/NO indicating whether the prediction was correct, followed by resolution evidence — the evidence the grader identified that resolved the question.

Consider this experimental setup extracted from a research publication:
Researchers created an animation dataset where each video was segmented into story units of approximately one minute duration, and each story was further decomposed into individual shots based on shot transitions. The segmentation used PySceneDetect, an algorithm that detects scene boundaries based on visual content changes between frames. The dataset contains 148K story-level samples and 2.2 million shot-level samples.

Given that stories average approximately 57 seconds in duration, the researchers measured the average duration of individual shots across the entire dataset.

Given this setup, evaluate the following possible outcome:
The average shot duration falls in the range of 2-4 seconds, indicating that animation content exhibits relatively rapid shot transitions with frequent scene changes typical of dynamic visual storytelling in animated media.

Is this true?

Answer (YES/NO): YES